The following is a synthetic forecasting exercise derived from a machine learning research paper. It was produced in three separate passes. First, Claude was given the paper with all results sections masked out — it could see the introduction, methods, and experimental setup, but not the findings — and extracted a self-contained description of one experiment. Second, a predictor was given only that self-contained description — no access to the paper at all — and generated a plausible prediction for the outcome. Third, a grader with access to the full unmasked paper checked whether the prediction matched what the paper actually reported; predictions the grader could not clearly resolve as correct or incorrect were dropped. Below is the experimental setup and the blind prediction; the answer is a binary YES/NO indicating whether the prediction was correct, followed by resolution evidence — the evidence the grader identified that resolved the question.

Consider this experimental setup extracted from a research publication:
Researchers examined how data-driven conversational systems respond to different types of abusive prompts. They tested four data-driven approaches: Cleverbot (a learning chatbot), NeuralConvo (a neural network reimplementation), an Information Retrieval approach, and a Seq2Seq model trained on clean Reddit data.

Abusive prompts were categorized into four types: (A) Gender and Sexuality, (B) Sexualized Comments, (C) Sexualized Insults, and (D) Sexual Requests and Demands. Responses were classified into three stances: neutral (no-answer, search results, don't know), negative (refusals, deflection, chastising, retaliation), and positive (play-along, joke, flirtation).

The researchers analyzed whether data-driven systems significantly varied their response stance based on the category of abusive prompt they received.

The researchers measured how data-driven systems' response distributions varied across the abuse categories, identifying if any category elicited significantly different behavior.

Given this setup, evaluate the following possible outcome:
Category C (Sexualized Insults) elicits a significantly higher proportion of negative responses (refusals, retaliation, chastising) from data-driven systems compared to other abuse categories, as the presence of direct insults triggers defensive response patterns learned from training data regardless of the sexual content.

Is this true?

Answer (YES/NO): NO